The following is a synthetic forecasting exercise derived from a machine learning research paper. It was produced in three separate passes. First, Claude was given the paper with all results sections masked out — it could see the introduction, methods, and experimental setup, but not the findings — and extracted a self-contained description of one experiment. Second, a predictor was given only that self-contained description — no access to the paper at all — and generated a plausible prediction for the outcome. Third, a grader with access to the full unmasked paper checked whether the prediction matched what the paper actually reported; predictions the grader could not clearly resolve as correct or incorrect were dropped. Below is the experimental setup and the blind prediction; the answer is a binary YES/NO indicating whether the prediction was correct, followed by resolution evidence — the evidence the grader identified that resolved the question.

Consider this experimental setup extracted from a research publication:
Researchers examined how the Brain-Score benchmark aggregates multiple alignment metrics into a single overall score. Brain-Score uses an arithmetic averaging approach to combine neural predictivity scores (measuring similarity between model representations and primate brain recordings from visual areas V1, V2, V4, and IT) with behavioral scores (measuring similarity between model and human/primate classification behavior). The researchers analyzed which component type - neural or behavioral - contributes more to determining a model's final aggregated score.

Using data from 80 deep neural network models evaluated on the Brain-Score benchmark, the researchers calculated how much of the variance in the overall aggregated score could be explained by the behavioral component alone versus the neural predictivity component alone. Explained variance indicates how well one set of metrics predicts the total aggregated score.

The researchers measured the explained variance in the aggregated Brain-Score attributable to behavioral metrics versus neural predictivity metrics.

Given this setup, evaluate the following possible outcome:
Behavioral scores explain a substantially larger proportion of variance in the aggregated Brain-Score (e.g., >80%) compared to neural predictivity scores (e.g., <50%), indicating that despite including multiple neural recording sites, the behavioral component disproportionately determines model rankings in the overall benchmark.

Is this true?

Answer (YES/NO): YES